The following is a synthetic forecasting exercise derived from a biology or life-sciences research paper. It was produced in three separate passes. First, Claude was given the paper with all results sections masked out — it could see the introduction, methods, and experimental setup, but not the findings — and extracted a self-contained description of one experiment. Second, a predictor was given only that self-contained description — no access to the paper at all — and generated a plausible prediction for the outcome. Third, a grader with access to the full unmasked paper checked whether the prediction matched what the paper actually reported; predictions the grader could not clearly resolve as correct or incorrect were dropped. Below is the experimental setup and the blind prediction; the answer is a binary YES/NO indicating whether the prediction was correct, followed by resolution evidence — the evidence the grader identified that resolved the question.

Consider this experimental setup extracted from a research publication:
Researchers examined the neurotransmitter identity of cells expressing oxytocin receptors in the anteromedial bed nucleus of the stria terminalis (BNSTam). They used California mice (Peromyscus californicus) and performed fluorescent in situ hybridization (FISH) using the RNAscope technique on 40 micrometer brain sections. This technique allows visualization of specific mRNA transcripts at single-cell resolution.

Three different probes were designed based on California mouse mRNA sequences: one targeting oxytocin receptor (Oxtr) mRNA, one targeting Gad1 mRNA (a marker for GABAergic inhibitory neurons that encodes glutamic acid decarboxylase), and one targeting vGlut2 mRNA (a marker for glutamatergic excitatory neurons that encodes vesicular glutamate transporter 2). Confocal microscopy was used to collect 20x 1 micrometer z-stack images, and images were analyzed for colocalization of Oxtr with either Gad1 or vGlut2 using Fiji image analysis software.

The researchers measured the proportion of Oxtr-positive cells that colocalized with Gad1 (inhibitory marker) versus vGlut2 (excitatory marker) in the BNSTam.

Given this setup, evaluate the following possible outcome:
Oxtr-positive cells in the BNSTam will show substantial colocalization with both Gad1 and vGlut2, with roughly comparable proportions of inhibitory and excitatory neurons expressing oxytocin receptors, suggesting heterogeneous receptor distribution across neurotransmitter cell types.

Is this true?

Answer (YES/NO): NO